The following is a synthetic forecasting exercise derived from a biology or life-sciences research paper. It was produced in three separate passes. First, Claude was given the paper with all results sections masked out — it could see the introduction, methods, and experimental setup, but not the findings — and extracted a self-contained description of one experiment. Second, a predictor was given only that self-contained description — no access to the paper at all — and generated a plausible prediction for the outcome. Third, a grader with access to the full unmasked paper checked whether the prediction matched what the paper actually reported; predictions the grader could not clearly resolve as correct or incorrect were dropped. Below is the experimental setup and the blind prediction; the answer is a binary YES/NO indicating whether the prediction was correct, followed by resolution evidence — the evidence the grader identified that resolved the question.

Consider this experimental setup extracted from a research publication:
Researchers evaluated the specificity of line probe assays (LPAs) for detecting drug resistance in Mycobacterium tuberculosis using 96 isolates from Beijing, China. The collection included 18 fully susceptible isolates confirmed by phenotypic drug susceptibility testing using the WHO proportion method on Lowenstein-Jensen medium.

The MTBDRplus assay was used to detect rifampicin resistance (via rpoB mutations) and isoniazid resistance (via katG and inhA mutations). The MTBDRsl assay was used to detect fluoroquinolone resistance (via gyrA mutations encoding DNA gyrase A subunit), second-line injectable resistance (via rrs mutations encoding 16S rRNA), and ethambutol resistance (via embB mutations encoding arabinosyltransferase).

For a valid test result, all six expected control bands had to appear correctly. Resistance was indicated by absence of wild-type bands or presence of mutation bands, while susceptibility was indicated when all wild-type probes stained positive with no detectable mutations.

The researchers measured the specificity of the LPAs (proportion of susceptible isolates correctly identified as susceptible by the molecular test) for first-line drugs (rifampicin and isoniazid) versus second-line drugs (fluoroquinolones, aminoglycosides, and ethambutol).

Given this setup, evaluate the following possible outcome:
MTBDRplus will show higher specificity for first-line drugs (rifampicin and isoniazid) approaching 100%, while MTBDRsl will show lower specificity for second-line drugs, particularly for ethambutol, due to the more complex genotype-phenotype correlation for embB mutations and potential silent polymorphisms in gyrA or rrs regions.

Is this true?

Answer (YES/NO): NO